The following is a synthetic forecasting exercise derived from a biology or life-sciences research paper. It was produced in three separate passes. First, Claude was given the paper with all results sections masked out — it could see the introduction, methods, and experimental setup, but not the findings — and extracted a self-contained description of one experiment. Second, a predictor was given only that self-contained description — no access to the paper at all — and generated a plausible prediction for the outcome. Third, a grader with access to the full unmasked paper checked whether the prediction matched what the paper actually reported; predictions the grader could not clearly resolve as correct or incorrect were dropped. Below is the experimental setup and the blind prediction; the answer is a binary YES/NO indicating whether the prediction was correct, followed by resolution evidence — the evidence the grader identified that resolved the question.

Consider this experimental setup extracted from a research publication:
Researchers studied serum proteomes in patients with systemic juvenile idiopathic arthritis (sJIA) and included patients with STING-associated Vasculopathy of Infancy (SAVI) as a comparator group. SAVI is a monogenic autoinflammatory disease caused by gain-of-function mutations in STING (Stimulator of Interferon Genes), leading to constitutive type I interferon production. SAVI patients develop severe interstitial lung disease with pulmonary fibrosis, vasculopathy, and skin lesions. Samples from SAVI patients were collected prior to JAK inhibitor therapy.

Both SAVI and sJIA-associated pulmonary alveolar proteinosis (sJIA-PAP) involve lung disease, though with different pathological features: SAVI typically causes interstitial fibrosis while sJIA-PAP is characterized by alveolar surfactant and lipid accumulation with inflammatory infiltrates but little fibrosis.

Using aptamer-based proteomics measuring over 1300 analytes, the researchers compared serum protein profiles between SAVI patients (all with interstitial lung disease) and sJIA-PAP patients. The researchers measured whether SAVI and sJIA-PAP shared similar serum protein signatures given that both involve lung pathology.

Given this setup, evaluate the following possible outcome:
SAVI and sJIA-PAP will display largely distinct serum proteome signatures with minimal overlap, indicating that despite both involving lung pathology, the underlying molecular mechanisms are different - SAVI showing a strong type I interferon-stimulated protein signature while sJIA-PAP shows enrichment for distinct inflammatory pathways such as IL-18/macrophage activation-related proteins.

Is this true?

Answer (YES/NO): YES